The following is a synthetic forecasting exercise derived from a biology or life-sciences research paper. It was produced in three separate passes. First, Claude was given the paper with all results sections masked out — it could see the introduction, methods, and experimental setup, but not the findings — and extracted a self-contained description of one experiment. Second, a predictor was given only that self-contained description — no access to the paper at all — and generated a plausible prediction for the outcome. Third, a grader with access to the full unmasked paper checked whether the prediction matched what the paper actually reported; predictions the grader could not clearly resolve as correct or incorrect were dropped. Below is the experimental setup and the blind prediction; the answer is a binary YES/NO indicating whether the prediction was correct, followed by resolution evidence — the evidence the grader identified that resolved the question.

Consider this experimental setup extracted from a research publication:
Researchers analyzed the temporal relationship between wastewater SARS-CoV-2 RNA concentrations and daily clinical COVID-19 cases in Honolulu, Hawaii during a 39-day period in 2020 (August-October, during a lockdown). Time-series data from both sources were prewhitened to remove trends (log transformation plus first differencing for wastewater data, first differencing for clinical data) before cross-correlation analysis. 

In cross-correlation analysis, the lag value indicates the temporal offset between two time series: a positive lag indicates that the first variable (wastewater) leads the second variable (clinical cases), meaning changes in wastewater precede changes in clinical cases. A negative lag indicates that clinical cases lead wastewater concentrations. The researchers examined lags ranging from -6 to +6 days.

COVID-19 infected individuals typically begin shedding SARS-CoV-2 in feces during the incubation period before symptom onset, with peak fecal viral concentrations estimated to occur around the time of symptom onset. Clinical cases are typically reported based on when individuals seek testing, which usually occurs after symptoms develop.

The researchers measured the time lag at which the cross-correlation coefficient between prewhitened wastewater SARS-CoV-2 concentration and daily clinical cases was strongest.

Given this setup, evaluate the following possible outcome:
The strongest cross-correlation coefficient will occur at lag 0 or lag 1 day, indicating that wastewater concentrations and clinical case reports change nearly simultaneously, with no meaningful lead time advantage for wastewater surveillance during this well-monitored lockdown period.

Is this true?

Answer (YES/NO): NO